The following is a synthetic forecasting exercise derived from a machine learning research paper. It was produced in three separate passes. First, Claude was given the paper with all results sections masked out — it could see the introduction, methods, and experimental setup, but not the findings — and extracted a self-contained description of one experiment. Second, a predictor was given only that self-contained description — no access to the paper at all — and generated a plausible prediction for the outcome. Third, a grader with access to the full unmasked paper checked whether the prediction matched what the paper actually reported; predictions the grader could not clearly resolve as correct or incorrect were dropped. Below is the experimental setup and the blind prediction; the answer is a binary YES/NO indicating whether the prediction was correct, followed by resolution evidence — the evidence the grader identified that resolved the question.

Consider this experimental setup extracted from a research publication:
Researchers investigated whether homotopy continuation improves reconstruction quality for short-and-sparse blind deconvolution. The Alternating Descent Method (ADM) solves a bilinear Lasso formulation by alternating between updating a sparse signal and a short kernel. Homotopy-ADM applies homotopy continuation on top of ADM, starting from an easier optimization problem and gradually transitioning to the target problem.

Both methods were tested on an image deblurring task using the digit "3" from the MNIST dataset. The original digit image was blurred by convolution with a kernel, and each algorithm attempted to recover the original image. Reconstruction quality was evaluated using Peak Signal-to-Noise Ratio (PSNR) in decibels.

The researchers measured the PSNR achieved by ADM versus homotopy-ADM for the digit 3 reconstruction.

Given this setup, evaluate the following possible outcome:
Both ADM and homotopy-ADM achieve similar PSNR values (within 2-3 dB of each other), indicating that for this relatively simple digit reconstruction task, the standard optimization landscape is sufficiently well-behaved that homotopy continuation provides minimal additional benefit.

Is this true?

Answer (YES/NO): YES